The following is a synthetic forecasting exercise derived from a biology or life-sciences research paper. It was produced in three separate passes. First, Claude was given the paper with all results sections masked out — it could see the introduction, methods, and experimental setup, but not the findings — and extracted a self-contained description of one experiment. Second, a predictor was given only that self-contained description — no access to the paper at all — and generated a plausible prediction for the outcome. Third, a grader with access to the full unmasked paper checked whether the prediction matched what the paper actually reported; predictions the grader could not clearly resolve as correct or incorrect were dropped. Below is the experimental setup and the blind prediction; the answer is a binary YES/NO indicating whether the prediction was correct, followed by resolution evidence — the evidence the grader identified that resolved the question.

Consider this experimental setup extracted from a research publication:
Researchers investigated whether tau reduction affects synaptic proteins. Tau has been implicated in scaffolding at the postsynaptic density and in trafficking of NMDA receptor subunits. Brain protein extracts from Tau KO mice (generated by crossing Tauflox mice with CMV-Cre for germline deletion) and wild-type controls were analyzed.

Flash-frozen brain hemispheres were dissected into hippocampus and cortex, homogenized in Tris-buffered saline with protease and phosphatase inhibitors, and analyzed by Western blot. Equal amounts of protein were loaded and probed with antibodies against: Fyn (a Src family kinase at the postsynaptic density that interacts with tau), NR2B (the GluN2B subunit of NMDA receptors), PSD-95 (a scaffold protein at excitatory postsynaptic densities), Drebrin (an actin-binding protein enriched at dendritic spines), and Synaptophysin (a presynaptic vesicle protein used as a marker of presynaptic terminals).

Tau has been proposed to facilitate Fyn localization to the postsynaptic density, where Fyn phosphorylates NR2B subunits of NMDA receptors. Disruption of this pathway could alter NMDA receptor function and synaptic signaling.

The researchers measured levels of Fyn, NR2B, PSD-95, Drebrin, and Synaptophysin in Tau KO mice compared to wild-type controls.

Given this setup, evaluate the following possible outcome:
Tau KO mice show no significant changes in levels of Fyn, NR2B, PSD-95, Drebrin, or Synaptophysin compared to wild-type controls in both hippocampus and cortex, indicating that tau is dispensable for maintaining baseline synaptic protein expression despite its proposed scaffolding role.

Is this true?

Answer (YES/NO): YES